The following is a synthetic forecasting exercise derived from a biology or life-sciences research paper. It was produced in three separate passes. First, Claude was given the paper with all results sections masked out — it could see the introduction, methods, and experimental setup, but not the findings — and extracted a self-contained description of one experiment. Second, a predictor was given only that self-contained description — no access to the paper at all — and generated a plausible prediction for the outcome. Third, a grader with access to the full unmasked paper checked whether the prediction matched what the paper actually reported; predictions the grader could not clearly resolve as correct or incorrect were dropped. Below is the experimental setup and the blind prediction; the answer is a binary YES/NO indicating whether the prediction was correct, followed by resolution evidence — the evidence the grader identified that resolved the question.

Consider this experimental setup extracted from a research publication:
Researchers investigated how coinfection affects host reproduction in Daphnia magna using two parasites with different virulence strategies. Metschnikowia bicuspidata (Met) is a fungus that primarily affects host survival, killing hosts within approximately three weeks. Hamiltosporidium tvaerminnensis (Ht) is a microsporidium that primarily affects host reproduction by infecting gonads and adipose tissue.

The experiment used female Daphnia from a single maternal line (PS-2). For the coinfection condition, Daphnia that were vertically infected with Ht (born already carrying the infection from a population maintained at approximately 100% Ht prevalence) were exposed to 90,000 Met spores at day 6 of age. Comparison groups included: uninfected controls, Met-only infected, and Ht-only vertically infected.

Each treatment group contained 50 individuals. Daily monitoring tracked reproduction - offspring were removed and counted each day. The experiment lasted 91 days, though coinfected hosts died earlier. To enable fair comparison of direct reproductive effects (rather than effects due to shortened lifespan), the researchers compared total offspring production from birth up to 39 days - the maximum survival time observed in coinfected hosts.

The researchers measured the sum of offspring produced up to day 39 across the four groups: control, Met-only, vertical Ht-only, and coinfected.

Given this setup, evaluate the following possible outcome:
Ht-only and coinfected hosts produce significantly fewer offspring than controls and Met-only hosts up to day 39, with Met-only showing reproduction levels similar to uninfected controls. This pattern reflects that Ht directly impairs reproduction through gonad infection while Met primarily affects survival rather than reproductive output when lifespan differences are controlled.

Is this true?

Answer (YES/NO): NO